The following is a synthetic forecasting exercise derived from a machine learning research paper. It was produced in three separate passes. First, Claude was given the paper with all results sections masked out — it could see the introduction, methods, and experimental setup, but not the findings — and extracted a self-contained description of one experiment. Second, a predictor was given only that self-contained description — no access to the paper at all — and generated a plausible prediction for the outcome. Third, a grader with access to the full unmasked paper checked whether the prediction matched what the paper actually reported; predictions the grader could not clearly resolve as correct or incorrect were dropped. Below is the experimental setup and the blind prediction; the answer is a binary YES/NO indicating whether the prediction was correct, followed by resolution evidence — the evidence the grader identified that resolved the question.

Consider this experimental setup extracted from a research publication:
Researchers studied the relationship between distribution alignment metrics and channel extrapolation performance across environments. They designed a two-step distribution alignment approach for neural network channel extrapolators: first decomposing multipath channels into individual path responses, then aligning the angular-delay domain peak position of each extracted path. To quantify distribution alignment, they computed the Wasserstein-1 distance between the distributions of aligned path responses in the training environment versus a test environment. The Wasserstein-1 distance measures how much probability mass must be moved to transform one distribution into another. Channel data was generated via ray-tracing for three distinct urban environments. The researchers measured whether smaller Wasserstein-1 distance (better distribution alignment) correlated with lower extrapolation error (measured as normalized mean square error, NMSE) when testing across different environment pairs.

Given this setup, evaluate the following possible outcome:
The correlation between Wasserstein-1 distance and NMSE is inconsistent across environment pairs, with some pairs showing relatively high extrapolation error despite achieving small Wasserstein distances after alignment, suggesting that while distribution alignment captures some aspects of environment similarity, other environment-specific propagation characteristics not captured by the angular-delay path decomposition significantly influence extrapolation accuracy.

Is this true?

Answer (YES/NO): NO